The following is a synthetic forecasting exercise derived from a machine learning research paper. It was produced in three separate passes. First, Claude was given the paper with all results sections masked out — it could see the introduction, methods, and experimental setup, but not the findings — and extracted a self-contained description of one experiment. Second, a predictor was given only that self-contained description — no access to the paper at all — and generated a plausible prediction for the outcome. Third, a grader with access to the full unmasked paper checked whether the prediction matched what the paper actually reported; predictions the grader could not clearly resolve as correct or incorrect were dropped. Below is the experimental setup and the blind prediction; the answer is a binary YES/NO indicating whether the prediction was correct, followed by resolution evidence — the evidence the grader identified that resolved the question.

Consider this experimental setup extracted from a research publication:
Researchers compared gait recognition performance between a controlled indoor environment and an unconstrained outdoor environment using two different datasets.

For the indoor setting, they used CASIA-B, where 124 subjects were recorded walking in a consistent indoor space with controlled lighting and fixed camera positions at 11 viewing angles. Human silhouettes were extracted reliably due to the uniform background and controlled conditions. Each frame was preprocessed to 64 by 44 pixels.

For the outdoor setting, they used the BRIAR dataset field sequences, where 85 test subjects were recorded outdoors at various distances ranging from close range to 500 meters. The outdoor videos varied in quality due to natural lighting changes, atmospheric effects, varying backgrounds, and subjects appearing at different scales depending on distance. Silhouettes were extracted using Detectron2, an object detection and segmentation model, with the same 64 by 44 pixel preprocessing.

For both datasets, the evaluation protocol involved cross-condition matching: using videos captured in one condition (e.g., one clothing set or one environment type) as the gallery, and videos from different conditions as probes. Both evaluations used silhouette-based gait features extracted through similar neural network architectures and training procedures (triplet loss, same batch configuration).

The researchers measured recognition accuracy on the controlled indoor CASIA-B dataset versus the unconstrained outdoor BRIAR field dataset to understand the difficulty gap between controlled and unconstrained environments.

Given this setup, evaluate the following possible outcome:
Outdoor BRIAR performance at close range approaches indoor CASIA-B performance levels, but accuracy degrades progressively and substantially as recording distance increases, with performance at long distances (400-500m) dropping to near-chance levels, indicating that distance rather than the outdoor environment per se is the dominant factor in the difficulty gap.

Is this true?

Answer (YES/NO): NO